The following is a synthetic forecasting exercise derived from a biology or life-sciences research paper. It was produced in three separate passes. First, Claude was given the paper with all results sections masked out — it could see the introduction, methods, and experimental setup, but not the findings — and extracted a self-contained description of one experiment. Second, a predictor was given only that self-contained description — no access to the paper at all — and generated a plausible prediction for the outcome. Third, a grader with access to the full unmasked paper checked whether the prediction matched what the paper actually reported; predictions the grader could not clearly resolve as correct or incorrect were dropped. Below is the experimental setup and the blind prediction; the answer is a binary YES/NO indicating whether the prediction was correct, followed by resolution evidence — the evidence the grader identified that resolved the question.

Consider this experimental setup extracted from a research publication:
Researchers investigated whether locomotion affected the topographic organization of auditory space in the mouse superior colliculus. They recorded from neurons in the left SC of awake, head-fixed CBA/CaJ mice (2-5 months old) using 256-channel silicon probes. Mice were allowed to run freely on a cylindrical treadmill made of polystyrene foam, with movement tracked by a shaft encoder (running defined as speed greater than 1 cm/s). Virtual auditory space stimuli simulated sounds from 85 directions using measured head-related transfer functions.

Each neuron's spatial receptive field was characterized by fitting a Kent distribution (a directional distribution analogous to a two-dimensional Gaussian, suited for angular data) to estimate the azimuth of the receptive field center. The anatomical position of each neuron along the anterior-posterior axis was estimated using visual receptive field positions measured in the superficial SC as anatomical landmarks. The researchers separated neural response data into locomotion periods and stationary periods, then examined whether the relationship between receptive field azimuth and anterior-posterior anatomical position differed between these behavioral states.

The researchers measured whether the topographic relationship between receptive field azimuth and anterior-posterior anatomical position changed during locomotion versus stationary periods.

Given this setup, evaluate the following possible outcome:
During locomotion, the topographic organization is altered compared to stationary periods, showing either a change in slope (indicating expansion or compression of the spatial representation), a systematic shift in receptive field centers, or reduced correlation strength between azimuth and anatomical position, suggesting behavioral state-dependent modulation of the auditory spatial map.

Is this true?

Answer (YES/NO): NO